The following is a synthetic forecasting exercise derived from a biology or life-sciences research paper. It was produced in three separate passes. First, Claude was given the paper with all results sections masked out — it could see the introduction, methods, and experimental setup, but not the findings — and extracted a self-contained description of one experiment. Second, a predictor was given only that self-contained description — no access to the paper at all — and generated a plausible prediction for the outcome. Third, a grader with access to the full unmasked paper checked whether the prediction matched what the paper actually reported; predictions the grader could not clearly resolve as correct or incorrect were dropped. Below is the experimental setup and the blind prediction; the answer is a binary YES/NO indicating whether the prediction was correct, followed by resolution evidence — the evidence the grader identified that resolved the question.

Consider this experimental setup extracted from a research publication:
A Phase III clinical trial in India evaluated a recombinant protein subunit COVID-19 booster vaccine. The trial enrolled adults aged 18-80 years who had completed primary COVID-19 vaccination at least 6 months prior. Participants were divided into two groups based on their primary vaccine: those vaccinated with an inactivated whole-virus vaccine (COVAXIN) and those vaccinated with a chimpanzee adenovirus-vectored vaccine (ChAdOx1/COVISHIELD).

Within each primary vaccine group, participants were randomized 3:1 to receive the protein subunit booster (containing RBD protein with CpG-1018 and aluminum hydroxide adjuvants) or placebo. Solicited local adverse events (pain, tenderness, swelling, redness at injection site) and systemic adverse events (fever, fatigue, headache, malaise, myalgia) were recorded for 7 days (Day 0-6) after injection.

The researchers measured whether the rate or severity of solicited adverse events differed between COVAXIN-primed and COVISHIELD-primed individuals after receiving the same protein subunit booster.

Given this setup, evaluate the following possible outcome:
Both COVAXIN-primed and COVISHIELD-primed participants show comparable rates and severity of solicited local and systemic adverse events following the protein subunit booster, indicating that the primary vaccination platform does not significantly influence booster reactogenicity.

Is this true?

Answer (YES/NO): YES